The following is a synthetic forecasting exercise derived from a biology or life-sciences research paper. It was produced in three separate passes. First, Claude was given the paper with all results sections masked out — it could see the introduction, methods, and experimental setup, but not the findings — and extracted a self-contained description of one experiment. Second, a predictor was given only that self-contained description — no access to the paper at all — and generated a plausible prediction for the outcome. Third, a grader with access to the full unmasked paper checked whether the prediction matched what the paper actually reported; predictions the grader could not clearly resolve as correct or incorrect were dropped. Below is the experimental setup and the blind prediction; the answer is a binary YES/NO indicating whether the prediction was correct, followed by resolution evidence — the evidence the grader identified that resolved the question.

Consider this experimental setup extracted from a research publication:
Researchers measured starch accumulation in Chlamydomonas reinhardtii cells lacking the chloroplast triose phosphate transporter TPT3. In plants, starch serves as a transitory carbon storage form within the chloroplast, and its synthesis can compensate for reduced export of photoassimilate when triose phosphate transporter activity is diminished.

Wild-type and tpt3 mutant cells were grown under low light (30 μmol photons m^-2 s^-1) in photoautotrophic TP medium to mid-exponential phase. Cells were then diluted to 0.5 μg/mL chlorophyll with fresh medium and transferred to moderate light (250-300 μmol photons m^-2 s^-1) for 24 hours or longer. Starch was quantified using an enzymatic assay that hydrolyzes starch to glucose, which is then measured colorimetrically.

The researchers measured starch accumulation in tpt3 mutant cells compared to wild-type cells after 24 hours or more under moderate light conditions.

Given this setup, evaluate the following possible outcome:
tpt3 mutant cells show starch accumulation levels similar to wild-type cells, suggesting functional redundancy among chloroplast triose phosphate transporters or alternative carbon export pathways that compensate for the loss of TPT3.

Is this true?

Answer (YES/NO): NO